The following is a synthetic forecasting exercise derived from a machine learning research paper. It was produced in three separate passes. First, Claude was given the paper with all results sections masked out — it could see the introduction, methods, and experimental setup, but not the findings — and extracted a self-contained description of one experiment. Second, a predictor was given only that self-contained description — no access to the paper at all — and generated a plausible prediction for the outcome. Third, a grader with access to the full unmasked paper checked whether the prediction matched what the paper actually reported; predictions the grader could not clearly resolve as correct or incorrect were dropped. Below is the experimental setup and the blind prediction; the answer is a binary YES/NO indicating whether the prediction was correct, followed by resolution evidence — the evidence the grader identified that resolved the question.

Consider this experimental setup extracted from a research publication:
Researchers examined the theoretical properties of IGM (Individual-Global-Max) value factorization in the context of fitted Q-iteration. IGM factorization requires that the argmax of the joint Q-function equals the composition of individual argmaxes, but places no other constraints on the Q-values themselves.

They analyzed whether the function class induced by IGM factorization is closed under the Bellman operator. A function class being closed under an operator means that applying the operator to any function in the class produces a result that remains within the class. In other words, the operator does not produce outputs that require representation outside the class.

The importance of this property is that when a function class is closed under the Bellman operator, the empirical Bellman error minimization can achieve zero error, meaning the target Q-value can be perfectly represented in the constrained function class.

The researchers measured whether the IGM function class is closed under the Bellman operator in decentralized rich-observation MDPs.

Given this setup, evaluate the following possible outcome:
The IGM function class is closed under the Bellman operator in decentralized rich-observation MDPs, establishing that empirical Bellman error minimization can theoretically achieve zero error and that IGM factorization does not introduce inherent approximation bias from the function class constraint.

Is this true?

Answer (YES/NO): YES